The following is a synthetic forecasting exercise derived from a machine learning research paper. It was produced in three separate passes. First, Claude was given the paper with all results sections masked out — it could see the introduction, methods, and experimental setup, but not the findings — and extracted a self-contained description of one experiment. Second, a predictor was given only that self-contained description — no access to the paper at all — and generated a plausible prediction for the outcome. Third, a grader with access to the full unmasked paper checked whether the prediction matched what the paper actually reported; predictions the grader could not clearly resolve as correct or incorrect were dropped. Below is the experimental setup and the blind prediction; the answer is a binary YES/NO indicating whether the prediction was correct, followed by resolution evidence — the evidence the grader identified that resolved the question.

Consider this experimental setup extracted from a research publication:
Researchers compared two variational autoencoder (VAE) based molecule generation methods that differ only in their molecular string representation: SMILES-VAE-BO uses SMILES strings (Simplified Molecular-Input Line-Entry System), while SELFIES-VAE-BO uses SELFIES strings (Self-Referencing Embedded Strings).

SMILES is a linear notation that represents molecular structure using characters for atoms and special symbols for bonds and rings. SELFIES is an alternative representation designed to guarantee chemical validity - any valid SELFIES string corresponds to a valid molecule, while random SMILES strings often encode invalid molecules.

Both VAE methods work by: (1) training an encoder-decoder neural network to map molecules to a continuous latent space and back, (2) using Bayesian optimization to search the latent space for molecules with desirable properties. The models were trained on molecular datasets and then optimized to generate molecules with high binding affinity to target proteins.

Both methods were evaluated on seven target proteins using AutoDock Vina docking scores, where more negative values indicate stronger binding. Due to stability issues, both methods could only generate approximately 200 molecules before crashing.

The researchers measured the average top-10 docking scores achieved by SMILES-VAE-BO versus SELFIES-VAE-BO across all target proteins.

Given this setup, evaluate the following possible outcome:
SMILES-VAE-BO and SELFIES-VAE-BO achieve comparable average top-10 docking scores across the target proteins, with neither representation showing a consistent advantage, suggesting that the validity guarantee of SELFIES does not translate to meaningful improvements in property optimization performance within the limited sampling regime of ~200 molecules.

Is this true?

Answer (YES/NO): YES